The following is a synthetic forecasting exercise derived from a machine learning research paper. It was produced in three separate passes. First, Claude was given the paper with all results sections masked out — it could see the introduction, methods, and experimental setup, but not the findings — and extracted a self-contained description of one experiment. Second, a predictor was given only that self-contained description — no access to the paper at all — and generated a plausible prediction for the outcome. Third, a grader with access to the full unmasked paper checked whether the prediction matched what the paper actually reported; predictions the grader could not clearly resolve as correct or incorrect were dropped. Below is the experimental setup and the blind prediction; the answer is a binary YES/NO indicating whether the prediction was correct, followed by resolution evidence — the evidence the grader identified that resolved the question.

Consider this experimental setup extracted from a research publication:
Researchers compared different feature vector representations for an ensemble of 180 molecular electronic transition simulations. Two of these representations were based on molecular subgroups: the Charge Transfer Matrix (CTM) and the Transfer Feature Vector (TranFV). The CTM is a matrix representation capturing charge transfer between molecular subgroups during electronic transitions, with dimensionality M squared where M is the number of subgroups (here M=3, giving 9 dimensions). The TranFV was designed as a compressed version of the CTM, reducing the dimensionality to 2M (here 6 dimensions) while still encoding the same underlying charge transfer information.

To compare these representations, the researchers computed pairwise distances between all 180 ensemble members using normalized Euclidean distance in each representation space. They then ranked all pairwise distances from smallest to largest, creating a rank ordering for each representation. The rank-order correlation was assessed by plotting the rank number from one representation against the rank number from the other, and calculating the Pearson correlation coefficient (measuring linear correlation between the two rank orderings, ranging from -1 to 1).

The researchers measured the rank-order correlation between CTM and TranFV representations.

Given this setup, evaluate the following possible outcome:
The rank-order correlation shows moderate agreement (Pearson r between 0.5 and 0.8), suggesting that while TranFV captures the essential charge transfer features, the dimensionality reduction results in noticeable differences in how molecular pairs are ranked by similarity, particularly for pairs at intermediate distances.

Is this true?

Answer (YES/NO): NO